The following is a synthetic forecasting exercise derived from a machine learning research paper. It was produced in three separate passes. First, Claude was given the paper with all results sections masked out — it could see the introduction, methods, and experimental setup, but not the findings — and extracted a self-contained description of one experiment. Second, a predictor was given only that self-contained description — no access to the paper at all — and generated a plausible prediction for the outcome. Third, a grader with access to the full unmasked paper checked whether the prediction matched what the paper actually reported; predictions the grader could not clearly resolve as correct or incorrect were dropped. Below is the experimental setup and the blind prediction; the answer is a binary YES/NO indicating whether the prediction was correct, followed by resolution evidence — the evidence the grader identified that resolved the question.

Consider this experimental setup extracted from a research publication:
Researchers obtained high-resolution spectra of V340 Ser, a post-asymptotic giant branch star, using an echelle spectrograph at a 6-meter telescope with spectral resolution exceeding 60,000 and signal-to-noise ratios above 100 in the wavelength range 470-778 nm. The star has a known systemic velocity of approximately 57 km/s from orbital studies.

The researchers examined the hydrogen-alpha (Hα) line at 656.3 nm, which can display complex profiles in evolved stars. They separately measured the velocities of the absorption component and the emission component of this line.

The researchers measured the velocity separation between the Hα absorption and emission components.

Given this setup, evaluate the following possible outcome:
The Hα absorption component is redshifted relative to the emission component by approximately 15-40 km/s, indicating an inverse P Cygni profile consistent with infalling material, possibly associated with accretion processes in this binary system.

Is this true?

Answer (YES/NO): NO